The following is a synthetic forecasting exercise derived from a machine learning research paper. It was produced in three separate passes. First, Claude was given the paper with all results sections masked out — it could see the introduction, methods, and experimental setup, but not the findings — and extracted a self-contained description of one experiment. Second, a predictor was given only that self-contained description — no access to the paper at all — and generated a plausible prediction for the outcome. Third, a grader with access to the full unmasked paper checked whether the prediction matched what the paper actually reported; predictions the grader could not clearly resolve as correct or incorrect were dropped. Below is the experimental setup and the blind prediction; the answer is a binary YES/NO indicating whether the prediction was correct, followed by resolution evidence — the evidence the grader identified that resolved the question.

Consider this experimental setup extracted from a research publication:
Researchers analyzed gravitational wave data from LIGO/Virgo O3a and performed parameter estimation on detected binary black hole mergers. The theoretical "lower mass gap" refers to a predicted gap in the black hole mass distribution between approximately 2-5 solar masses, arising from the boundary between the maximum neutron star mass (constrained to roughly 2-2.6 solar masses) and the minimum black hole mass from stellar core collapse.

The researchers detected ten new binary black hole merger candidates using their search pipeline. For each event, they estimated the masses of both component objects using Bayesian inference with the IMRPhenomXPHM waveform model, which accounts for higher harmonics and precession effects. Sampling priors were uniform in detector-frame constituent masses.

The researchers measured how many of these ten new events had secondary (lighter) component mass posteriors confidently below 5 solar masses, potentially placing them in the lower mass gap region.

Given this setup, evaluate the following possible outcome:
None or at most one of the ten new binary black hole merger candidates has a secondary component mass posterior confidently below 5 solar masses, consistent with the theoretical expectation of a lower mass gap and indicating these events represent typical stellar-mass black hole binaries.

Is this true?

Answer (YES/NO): NO